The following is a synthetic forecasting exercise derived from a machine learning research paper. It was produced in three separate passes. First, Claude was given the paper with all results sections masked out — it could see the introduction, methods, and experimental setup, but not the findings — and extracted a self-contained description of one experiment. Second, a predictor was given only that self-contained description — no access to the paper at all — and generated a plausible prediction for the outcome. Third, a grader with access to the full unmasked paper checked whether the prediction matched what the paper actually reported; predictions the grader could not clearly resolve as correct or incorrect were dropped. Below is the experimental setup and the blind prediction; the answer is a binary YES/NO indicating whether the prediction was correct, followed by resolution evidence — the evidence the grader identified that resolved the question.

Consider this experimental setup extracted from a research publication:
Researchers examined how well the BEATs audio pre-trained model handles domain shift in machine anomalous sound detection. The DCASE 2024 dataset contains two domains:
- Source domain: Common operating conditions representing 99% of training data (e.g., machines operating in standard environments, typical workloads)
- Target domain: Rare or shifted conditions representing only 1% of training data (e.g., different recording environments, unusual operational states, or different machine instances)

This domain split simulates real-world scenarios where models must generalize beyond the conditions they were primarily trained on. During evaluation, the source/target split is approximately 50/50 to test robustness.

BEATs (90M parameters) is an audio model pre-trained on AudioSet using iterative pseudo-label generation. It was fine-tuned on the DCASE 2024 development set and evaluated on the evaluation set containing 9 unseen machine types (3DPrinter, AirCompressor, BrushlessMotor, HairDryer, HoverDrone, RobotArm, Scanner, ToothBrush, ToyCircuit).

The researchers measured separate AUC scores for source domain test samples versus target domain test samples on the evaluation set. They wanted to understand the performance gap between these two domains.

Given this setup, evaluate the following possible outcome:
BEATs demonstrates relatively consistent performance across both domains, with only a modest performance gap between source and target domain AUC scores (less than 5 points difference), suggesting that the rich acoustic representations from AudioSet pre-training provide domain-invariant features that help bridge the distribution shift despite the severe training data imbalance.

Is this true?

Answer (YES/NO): YES